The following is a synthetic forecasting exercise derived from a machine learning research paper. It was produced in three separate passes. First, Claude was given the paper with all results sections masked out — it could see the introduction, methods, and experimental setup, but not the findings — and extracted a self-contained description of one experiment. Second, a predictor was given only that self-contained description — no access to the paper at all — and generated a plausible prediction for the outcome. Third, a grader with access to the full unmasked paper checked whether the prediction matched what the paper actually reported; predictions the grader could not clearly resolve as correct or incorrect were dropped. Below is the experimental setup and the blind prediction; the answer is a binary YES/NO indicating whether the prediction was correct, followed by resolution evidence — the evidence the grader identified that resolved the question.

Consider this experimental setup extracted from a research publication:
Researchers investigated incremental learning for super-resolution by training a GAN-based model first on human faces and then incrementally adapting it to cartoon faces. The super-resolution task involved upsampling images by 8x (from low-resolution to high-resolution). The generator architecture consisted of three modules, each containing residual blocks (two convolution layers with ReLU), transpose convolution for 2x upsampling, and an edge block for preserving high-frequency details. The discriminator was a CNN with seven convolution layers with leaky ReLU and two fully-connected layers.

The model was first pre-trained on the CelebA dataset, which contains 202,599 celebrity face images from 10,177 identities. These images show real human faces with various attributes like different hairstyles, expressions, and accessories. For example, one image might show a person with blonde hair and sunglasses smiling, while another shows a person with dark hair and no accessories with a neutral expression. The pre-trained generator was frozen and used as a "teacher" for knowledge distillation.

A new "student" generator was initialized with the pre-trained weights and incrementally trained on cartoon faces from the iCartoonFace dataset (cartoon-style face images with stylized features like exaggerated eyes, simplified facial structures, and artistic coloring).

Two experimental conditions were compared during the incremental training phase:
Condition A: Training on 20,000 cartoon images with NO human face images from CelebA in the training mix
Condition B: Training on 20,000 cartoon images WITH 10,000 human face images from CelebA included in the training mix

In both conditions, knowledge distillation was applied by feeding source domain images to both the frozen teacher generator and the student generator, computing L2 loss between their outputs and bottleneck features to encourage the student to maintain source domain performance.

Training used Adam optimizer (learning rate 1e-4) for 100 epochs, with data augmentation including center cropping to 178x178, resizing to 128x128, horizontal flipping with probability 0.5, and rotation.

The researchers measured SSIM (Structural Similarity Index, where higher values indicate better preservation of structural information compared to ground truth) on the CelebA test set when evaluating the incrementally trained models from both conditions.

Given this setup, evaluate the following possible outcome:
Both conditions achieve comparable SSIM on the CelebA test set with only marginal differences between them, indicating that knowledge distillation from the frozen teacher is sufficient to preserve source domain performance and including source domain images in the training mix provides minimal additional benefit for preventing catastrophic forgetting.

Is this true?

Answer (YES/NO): NO